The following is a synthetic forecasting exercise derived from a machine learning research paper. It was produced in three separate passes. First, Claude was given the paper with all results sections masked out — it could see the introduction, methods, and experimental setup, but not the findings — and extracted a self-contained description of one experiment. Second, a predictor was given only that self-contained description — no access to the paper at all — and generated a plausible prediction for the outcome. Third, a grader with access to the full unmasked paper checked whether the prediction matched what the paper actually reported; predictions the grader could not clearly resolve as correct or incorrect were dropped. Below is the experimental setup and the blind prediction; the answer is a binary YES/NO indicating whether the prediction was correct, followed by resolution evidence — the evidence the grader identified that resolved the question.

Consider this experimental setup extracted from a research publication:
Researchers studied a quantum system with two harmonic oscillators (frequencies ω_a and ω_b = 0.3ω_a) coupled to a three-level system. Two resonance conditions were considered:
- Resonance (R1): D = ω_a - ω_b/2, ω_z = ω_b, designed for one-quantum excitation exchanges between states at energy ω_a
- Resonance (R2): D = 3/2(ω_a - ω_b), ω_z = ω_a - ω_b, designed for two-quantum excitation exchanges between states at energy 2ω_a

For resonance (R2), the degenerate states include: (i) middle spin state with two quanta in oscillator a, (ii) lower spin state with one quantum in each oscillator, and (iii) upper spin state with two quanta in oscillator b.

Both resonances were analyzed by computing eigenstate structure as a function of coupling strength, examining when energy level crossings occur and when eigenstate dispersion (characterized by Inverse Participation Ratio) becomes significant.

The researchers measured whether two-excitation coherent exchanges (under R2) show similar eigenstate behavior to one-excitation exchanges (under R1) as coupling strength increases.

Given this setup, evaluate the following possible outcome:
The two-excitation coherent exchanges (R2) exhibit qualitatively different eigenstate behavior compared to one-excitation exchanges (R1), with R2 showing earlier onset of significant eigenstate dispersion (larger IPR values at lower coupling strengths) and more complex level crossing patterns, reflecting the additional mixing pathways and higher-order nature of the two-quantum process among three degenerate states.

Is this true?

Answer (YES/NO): NO